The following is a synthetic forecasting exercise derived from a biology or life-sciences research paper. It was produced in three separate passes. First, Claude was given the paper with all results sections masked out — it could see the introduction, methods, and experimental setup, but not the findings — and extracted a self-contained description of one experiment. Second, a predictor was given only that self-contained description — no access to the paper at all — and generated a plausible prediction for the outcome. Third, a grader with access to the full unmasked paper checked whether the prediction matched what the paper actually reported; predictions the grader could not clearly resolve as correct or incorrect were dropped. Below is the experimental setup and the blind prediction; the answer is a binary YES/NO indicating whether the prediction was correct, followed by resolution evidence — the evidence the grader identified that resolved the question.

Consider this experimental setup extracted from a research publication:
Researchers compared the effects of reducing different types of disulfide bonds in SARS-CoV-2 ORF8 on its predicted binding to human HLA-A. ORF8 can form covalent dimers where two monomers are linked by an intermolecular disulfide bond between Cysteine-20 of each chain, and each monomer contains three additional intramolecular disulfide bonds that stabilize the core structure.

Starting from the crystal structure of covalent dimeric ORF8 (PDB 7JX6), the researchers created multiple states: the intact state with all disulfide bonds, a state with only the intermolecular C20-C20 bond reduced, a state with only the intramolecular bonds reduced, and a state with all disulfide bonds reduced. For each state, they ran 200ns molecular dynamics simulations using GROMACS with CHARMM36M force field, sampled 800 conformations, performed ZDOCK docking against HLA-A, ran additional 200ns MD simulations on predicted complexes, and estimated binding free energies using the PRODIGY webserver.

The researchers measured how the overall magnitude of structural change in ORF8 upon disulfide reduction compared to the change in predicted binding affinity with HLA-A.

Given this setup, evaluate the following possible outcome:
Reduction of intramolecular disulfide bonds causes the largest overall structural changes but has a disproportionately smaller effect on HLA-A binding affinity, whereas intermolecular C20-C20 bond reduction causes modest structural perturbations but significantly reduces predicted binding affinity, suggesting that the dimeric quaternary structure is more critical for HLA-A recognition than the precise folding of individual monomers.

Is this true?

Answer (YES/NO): NO